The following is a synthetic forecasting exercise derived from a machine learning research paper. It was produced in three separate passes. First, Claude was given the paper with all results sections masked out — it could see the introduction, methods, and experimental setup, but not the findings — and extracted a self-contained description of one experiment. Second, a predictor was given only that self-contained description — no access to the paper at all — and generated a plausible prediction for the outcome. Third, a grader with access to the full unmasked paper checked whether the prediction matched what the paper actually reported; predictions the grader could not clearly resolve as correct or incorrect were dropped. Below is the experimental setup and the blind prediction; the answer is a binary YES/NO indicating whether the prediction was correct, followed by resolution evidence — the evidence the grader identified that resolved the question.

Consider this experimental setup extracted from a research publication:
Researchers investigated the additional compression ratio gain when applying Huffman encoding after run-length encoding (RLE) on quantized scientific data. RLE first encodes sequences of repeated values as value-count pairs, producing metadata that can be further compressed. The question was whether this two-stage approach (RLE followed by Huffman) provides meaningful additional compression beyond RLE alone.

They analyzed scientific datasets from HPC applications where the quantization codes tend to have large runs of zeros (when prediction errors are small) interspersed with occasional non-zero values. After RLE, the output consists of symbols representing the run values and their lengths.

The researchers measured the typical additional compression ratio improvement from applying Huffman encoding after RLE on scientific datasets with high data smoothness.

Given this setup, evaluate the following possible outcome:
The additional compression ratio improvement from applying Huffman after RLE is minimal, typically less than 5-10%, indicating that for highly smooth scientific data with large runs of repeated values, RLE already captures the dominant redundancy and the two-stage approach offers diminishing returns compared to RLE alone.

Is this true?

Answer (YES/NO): NO